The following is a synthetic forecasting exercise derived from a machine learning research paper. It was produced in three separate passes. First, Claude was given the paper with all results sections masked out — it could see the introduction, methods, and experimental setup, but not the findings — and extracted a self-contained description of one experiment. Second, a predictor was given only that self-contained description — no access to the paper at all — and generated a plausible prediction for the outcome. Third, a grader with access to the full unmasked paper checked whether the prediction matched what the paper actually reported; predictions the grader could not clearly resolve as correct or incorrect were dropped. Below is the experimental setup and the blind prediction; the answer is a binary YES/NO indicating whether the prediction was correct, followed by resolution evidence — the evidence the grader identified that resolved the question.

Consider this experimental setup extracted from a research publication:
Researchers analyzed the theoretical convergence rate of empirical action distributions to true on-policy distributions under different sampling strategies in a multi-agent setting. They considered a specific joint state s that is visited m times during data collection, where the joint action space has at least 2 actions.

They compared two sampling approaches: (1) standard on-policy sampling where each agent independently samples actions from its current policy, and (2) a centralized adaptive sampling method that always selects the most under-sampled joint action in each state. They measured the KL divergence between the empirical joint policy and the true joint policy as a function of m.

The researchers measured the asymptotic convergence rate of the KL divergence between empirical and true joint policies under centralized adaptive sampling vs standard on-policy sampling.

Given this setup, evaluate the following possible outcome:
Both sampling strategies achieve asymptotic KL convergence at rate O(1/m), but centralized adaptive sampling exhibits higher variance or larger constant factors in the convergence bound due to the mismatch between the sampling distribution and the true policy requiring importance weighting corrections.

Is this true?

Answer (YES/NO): NO